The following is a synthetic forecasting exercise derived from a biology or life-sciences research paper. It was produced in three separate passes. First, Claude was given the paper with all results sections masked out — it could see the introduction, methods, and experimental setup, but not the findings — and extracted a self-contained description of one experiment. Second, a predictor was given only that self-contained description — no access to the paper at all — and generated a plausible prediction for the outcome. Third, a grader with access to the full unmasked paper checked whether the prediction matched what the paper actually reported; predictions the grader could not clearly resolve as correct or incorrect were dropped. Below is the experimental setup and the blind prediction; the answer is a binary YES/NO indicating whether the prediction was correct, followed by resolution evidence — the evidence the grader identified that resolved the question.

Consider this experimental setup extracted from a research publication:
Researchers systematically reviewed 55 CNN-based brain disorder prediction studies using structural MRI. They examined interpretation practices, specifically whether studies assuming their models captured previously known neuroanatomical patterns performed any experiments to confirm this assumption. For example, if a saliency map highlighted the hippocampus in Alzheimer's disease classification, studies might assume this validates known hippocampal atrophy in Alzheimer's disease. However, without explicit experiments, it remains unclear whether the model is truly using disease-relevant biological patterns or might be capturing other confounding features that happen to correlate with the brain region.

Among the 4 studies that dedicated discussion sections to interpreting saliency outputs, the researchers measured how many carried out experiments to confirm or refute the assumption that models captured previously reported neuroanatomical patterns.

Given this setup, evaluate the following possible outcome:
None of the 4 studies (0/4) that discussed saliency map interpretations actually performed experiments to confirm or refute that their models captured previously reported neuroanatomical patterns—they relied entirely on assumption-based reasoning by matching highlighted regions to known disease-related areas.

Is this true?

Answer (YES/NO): YES